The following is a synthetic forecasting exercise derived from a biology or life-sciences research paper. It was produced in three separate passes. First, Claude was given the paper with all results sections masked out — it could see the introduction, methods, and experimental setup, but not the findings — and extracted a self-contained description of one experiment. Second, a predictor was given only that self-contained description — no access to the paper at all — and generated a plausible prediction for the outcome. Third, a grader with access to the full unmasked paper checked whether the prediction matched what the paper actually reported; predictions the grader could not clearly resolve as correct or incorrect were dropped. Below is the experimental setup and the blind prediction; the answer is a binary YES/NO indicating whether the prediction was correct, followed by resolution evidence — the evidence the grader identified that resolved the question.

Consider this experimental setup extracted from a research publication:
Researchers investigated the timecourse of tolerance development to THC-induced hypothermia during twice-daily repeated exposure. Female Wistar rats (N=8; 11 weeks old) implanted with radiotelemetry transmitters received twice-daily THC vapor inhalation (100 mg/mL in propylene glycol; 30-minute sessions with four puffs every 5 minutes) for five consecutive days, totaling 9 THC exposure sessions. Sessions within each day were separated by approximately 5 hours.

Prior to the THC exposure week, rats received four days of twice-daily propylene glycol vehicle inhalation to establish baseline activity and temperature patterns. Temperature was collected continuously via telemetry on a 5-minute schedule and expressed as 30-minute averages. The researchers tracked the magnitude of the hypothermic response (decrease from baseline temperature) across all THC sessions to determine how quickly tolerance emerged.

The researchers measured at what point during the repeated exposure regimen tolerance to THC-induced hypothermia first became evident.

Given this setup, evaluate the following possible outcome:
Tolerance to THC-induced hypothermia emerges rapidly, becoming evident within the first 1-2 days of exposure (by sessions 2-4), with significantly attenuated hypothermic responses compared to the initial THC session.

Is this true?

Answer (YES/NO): NO